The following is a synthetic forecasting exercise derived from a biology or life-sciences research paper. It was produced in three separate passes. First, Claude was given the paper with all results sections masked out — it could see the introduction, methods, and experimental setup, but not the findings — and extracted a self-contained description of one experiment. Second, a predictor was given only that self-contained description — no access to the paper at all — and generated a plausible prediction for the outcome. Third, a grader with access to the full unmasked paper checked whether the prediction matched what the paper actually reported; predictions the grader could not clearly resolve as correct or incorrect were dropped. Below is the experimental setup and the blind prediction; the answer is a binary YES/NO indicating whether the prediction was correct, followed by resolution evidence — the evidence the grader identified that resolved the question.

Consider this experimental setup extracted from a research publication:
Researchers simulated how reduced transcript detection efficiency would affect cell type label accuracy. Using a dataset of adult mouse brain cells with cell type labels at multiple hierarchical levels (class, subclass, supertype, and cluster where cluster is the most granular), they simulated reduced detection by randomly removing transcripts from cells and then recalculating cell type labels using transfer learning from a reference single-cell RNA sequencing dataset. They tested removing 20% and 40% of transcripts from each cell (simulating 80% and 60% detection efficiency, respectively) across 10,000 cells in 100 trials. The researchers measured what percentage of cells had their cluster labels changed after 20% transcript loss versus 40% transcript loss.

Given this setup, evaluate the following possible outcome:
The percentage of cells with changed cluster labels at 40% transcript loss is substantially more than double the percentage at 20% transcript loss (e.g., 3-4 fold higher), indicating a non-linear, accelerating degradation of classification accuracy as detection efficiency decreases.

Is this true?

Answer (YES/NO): NO